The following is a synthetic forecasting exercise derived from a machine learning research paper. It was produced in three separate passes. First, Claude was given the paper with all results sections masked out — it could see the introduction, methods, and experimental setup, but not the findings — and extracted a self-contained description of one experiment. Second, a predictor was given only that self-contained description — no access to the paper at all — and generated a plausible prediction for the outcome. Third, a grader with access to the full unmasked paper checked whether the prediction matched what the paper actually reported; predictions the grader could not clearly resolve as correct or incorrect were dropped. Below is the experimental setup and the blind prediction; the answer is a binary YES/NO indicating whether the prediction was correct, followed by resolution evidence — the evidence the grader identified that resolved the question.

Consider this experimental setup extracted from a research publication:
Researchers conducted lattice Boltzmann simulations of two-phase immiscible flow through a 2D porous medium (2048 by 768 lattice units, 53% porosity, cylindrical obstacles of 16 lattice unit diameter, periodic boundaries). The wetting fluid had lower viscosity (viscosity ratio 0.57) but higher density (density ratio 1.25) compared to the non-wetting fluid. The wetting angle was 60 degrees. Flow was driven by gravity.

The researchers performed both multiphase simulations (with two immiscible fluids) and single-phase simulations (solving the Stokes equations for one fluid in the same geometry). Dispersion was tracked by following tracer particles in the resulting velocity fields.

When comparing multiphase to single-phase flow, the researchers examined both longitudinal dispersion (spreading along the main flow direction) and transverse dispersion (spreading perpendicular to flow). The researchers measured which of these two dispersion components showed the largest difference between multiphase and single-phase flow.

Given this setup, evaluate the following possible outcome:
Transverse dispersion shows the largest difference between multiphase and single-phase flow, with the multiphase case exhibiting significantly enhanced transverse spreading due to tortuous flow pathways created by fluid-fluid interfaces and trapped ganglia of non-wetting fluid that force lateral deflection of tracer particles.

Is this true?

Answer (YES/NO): YES